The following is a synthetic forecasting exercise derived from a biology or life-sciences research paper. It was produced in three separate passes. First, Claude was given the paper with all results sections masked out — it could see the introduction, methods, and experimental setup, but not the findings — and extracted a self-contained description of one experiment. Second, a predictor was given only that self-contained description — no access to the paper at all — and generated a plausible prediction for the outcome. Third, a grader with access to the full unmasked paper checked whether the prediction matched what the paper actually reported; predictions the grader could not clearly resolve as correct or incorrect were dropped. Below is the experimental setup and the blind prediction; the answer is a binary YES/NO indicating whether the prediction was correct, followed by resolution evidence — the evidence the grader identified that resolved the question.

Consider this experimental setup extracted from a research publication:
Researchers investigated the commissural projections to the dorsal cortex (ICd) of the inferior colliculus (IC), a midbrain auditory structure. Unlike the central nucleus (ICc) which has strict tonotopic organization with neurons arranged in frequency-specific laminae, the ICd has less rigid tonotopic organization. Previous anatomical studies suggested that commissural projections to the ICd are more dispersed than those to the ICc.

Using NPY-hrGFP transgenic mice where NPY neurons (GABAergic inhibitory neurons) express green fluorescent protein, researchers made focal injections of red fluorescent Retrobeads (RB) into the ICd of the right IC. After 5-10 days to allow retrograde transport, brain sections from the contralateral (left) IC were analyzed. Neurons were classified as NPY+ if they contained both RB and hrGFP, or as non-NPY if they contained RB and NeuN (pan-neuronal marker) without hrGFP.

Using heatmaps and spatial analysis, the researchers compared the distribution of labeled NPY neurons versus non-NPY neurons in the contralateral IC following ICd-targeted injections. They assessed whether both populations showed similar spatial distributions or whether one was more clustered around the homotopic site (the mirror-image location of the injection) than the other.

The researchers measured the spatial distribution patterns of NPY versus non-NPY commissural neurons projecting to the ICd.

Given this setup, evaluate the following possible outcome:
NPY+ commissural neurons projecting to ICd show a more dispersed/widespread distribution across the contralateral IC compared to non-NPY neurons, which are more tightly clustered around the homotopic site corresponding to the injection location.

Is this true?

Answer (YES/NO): NO